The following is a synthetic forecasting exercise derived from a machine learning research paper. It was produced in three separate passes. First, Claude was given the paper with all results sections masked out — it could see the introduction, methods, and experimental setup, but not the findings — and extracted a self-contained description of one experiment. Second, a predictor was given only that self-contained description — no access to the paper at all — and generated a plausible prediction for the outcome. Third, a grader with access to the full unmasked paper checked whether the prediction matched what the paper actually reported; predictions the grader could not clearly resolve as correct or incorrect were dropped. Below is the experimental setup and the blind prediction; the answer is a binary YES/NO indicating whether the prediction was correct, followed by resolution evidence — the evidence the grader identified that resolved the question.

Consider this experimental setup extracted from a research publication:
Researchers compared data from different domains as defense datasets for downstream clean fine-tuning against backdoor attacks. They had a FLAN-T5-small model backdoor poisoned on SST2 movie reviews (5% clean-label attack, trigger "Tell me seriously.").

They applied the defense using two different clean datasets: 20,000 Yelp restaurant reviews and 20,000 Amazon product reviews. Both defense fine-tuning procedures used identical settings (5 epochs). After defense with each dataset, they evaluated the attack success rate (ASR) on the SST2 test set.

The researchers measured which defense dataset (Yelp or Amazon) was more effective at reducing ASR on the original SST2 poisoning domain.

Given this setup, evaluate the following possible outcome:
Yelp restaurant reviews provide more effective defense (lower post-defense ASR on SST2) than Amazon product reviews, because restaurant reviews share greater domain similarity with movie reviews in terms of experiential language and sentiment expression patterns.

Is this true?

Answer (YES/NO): NO